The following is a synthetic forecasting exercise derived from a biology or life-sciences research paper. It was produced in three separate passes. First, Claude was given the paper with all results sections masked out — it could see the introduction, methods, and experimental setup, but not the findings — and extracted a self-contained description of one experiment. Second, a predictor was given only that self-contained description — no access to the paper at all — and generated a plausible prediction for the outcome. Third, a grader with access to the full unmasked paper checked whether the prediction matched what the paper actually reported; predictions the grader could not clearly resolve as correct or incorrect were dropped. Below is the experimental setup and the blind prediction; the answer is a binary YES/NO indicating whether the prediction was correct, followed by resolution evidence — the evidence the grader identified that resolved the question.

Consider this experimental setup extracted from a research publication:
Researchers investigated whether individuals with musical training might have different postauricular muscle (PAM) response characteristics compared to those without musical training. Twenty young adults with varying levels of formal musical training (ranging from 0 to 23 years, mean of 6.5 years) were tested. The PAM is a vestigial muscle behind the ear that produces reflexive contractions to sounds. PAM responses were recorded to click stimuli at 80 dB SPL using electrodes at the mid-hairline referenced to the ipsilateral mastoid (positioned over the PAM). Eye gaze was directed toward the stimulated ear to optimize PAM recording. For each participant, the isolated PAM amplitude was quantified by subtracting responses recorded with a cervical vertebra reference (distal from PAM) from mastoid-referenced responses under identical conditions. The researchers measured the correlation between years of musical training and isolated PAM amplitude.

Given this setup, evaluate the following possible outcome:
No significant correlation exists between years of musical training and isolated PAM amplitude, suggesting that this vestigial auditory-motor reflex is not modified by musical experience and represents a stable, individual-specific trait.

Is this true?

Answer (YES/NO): NO